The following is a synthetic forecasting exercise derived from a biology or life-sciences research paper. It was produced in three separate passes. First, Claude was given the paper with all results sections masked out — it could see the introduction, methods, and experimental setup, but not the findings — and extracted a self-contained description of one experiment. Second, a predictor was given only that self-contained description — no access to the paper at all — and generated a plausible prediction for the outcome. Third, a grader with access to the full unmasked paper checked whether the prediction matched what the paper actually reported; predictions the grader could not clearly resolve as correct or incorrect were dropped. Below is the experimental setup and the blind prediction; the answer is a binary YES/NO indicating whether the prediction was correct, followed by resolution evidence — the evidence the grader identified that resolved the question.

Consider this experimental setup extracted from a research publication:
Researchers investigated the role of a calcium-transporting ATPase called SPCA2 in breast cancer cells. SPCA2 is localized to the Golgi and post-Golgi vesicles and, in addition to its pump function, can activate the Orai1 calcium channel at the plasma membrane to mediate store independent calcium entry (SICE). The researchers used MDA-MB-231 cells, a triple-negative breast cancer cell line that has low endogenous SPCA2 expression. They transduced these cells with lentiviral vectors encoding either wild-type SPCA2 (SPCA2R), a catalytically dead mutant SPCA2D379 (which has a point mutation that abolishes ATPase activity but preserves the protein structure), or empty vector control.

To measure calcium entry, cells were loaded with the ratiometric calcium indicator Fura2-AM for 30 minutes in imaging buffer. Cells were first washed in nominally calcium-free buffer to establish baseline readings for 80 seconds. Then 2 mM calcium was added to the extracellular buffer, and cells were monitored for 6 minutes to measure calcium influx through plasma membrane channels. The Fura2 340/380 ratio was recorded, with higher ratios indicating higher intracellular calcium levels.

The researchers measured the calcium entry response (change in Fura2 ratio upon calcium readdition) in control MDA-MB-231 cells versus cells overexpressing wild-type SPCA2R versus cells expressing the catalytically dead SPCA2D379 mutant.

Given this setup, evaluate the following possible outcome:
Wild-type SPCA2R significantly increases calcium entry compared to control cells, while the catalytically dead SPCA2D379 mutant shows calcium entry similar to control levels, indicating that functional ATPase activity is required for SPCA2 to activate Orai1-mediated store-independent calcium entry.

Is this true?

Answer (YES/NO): NO